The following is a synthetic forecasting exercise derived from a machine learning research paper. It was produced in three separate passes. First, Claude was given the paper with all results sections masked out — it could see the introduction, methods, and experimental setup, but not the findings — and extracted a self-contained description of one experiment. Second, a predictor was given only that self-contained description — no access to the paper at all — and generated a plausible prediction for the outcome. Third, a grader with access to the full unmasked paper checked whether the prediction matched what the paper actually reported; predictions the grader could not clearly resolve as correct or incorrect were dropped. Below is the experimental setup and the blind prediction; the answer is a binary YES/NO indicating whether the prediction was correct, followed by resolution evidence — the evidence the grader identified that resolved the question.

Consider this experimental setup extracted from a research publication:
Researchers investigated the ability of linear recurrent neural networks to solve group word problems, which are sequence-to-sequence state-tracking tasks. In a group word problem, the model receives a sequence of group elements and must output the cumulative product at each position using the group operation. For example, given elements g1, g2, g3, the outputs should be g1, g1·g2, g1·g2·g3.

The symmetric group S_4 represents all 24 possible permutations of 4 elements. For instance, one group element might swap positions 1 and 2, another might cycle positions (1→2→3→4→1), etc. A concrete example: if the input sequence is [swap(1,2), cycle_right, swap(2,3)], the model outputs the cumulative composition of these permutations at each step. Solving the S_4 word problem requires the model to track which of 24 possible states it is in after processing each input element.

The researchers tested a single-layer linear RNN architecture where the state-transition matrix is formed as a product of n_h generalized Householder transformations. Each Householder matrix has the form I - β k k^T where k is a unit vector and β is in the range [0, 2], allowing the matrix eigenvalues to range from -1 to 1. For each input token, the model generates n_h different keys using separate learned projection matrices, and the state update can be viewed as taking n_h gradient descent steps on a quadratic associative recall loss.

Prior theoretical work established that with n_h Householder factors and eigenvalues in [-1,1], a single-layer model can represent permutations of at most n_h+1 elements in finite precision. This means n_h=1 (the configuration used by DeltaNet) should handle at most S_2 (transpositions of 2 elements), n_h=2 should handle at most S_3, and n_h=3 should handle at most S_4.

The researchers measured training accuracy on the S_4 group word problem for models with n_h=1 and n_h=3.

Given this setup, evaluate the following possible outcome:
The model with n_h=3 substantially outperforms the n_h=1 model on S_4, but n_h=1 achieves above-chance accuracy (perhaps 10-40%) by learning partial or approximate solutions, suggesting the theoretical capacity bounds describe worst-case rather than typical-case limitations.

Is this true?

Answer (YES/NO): NO